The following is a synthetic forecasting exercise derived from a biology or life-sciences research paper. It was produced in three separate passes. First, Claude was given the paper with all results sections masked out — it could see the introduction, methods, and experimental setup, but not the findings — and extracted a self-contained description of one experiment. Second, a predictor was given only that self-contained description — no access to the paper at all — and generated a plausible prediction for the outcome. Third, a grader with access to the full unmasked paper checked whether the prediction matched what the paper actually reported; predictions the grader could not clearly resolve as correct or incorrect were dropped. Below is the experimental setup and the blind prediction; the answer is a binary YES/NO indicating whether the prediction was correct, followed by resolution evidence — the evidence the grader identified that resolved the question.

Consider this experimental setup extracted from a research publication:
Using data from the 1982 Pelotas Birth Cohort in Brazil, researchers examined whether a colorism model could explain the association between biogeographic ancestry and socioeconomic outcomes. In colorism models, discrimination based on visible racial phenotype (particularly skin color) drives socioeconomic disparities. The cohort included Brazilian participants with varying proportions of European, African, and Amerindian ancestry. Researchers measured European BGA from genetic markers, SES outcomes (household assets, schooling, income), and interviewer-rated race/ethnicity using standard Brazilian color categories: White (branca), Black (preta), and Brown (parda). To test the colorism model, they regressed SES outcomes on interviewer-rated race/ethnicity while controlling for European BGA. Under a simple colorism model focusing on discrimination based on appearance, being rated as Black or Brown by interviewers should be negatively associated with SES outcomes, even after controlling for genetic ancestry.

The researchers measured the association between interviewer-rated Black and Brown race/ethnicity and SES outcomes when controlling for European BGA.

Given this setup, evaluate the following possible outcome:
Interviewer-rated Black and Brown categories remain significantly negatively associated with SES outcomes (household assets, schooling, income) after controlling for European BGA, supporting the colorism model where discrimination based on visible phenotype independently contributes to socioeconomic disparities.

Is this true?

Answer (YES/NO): NO